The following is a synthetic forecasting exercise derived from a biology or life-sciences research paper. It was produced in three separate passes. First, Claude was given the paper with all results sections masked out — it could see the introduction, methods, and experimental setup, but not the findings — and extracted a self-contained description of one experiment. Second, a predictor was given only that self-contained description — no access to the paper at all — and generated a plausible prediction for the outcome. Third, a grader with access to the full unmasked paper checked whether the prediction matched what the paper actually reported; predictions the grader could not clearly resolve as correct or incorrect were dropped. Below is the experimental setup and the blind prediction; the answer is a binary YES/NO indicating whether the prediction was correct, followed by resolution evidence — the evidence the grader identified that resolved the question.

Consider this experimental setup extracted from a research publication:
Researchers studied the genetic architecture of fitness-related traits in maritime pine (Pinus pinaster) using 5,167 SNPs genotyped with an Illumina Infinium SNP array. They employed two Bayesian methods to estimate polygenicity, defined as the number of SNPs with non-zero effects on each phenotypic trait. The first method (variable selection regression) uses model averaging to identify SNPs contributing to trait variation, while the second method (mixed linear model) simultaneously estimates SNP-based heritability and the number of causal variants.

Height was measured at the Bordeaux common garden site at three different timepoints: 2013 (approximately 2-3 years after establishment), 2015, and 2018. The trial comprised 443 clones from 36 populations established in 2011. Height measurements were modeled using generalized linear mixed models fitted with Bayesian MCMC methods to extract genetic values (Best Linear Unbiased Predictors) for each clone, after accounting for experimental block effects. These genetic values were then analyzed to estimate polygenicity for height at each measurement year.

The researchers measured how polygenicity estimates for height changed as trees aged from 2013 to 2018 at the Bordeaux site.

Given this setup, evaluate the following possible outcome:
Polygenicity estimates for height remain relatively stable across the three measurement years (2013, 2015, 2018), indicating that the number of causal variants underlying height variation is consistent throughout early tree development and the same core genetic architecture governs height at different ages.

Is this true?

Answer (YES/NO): YES